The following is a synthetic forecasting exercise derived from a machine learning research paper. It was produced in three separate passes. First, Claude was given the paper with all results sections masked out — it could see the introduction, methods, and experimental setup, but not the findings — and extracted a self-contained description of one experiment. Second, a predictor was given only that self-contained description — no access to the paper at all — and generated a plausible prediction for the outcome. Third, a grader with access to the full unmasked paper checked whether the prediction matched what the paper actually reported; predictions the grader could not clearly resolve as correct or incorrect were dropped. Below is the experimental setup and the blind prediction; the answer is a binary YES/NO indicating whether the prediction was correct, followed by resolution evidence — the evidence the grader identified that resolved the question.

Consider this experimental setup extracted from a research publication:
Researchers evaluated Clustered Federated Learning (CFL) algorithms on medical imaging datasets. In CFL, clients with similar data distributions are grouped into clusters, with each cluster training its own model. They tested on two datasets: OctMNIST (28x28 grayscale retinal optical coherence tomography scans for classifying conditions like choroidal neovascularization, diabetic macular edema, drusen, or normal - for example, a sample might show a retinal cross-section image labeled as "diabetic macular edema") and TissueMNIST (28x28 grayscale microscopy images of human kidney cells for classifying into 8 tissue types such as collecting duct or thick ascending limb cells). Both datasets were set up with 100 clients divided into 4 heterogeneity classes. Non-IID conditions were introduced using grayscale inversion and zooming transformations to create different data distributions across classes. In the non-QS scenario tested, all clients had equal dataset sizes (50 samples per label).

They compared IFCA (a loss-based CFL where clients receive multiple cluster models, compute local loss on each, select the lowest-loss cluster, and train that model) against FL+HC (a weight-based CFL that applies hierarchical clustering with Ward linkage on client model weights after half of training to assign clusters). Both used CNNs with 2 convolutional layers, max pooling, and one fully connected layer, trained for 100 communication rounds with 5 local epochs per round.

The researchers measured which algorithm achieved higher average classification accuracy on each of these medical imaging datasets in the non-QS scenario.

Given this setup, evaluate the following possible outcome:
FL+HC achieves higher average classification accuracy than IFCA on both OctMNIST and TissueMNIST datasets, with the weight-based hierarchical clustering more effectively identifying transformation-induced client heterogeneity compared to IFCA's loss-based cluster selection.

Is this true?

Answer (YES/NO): NO